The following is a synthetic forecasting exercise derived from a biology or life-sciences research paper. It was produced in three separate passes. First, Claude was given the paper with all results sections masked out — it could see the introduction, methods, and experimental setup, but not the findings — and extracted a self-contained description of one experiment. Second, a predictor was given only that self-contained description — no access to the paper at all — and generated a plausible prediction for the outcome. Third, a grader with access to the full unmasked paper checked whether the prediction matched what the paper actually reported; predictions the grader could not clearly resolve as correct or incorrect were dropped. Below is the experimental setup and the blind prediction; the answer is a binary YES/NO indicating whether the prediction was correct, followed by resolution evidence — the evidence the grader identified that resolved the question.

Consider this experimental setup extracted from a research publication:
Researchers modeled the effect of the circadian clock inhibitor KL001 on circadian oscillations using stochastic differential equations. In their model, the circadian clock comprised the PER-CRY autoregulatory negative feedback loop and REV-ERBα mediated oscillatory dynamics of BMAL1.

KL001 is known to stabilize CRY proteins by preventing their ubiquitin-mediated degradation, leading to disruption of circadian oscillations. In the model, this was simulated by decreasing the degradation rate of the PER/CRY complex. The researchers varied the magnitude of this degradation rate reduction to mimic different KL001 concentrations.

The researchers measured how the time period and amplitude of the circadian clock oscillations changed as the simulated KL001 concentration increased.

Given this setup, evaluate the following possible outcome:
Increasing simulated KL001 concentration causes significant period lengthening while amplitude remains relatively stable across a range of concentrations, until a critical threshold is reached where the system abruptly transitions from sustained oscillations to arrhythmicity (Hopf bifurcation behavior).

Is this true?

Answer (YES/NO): NO